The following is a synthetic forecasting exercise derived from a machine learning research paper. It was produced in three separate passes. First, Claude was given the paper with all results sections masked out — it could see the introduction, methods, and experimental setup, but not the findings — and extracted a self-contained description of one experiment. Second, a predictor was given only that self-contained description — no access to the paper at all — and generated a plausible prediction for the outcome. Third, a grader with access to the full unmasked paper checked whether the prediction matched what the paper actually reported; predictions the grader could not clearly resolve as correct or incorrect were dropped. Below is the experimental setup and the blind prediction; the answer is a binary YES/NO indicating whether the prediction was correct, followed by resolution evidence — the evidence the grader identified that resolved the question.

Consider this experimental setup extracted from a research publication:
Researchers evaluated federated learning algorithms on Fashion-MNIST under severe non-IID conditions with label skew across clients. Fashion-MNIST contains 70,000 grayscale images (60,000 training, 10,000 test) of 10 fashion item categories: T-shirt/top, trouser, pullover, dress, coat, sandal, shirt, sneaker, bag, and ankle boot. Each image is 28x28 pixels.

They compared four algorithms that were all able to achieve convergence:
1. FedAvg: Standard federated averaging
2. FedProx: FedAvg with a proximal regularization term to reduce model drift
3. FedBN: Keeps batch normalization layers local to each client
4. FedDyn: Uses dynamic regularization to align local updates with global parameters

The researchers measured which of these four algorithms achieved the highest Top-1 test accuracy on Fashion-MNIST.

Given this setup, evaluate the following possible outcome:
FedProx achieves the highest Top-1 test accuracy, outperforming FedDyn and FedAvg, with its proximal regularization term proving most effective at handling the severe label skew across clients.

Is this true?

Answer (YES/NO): NO